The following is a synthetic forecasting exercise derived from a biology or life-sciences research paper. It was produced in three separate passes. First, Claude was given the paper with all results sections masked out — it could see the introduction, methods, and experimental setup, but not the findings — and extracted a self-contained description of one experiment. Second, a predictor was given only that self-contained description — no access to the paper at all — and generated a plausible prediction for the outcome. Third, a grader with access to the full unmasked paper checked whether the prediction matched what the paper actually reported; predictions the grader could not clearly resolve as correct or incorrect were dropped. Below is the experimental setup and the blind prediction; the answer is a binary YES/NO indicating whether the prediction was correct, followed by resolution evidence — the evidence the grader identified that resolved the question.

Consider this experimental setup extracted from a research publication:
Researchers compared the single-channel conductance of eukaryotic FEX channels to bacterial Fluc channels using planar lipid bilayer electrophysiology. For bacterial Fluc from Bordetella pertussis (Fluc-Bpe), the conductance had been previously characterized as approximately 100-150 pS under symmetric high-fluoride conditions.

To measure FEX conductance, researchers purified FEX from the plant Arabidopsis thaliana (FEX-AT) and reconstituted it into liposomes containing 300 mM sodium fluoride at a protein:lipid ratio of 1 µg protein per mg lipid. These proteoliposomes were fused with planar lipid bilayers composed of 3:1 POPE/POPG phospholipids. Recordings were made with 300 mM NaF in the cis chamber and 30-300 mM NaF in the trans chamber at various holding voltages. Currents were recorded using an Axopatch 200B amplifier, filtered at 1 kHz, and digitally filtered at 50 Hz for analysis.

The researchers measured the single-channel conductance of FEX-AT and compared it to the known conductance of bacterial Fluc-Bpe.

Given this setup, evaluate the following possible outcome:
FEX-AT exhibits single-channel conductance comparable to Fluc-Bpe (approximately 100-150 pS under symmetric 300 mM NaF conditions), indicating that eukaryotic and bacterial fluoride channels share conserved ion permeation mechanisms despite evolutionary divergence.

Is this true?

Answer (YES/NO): NO